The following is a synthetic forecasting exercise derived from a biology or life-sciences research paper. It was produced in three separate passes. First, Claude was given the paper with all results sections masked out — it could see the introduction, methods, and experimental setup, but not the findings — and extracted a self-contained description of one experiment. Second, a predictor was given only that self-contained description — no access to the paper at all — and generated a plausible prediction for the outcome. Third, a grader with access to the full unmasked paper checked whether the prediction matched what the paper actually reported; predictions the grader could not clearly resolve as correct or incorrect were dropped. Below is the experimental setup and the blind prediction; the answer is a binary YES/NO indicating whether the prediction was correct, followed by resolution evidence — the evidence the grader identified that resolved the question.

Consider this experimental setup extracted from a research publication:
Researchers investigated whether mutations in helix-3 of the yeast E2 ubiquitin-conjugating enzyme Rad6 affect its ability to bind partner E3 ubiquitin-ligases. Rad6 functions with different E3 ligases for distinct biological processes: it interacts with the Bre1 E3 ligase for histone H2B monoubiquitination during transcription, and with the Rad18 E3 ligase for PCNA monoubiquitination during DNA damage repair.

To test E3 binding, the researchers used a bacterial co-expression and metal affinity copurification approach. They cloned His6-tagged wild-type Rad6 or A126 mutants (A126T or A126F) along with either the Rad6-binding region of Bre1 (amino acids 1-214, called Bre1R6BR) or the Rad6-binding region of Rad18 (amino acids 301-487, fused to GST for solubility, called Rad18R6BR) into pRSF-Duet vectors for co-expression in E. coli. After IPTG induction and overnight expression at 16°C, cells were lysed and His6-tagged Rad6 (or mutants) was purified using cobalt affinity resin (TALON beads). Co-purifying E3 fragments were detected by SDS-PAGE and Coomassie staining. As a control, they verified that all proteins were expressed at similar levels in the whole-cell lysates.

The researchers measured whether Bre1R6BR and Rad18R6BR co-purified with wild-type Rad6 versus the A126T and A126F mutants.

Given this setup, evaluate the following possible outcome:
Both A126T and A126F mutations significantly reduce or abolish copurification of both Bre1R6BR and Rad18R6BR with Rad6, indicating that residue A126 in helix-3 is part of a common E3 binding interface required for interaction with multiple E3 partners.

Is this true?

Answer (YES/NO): NO